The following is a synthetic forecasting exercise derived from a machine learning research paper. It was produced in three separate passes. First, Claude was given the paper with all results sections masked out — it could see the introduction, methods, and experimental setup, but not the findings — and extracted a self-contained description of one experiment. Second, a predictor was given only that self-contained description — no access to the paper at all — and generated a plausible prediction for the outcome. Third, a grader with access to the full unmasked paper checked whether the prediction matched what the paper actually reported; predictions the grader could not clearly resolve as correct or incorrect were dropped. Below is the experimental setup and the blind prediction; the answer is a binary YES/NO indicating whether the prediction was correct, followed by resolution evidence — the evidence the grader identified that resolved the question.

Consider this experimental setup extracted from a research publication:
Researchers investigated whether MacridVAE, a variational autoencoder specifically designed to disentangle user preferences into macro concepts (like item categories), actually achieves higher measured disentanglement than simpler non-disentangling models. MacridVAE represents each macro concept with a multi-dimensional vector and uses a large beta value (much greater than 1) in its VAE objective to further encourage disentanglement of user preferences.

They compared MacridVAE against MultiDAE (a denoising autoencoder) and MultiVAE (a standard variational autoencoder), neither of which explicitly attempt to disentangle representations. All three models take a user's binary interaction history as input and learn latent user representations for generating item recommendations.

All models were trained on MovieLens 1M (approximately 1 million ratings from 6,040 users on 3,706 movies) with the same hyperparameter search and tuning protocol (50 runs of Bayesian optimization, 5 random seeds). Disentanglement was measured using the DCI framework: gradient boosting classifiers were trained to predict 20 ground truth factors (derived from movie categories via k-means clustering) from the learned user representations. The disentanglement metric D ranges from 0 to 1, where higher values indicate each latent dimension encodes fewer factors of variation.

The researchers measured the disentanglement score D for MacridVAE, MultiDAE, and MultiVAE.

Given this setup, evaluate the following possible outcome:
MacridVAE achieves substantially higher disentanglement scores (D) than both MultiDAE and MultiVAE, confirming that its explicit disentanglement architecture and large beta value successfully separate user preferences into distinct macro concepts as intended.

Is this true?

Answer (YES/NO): NO